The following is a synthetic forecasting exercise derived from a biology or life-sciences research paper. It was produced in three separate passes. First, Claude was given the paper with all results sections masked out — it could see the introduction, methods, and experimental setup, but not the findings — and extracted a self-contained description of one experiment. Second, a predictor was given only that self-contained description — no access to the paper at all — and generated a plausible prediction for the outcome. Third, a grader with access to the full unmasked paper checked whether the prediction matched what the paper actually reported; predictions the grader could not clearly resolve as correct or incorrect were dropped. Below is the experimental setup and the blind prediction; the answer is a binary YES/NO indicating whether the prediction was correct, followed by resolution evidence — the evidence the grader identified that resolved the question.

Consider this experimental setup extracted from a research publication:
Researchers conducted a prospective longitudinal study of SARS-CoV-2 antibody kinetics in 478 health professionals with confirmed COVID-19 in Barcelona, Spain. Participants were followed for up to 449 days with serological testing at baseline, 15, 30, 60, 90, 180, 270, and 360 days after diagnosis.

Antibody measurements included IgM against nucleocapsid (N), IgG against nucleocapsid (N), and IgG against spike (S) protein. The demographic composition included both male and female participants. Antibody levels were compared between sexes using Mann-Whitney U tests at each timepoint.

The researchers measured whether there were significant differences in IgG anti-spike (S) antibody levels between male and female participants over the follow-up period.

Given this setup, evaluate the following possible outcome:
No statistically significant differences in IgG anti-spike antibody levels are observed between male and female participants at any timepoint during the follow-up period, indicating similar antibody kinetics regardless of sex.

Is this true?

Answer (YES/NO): NO